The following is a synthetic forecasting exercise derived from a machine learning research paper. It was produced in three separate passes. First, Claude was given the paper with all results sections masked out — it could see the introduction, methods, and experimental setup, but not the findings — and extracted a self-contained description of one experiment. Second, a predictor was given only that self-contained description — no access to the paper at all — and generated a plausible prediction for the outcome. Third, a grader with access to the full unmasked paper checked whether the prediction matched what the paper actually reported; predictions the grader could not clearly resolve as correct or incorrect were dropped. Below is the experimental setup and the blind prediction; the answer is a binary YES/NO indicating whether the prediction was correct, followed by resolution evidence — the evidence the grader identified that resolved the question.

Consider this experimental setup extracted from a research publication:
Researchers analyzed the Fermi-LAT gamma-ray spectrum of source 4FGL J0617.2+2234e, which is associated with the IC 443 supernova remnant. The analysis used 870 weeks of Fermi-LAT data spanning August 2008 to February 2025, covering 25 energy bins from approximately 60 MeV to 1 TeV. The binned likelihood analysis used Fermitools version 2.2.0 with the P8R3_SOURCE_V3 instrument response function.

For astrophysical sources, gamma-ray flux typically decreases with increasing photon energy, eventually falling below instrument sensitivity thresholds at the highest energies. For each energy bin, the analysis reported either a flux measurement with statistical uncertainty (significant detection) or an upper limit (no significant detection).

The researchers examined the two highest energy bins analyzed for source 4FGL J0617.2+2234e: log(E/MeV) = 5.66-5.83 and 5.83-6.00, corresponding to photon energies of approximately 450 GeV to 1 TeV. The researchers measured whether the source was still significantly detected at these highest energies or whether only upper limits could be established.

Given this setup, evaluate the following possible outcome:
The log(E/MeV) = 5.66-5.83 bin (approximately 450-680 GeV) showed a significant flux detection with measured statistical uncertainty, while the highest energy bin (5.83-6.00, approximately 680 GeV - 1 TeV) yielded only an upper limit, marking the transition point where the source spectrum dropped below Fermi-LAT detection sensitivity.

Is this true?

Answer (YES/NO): NO